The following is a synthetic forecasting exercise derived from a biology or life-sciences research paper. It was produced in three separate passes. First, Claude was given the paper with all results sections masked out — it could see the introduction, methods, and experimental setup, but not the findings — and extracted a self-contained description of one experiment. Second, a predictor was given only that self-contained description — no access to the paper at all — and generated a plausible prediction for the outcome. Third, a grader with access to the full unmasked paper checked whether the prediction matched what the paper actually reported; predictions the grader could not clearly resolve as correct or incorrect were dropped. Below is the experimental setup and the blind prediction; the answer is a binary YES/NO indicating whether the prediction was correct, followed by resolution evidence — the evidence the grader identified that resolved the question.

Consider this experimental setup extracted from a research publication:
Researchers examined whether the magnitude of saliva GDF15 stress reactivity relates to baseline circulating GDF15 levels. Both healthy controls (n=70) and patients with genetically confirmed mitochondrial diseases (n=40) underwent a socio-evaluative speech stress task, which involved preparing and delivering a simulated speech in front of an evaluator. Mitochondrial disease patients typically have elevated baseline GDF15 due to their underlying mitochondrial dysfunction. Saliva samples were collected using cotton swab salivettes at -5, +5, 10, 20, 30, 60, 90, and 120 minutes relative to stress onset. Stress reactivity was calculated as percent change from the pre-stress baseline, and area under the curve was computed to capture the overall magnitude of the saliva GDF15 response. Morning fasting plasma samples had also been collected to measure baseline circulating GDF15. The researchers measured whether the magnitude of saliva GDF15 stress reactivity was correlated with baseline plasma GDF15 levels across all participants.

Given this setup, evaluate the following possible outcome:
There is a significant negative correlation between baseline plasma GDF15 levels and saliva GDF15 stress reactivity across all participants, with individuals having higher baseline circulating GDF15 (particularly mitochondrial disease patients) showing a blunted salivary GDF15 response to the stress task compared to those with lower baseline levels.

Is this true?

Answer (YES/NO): NO